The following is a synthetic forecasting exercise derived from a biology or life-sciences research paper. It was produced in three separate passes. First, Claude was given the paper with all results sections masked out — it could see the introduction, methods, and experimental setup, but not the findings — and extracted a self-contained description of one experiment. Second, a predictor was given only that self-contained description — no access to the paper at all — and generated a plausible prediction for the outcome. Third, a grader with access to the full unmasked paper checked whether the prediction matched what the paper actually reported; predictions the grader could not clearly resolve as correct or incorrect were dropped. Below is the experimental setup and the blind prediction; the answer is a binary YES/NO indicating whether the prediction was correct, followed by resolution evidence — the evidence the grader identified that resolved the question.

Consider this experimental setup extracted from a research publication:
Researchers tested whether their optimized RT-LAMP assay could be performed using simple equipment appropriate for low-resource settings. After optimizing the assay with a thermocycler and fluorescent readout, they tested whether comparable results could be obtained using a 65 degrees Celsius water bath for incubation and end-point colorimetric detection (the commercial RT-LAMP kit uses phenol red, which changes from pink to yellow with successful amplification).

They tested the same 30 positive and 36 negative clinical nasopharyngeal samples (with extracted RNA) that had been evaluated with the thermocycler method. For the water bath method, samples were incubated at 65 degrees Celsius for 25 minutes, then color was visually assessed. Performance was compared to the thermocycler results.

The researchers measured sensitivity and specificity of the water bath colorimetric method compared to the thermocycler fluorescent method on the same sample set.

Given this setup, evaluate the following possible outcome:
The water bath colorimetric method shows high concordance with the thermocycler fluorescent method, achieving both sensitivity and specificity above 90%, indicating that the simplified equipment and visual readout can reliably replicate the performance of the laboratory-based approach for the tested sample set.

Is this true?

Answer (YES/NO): YES